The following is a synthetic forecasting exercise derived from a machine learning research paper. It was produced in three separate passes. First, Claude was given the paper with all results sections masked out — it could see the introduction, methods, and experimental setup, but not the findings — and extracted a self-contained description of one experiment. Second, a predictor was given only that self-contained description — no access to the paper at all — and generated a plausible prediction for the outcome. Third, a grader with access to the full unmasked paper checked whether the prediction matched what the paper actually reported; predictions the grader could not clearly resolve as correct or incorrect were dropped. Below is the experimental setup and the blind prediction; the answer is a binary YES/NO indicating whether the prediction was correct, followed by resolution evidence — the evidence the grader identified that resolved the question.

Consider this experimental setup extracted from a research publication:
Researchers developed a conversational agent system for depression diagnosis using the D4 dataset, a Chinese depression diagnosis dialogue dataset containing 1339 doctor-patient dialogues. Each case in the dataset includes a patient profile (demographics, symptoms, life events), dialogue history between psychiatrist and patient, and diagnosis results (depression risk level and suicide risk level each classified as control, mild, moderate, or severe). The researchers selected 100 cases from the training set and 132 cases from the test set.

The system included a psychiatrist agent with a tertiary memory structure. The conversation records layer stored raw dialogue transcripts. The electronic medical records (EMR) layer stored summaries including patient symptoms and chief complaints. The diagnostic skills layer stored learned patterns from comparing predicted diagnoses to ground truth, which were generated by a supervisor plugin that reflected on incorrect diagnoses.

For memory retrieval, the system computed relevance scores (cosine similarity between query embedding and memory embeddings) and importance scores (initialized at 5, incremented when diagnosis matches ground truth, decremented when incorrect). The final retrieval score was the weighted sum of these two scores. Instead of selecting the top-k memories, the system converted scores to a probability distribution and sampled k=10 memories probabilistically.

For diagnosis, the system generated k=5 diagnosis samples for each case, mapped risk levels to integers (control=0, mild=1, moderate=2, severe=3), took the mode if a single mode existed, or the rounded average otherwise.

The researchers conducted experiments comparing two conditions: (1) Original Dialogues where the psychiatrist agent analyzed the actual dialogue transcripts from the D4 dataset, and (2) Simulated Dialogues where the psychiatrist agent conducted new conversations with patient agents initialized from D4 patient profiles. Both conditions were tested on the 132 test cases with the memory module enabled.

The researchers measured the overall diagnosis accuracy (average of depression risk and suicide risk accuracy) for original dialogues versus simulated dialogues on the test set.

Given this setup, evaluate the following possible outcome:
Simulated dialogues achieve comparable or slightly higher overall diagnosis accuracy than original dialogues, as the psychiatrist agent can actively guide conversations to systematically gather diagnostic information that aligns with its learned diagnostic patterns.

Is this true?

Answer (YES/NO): NO